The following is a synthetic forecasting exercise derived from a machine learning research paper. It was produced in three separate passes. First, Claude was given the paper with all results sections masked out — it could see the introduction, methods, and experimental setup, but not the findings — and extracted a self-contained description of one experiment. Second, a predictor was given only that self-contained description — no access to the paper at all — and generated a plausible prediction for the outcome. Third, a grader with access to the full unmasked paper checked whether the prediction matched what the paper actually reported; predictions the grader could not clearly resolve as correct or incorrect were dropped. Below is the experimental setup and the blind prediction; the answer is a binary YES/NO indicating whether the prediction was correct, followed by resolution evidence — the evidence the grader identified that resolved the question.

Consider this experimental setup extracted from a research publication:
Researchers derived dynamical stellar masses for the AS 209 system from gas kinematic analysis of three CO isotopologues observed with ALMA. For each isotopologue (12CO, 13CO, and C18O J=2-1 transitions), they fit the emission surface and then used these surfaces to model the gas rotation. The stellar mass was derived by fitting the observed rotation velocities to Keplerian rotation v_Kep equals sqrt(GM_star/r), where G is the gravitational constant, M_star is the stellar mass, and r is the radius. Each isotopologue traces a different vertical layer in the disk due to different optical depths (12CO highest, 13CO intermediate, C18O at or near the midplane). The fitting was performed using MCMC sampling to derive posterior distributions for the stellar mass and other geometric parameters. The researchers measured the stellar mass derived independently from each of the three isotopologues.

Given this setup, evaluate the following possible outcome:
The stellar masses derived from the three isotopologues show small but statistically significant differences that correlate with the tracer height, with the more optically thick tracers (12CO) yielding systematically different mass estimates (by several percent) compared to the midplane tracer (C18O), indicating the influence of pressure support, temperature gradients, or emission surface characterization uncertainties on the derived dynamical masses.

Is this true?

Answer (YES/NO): NO